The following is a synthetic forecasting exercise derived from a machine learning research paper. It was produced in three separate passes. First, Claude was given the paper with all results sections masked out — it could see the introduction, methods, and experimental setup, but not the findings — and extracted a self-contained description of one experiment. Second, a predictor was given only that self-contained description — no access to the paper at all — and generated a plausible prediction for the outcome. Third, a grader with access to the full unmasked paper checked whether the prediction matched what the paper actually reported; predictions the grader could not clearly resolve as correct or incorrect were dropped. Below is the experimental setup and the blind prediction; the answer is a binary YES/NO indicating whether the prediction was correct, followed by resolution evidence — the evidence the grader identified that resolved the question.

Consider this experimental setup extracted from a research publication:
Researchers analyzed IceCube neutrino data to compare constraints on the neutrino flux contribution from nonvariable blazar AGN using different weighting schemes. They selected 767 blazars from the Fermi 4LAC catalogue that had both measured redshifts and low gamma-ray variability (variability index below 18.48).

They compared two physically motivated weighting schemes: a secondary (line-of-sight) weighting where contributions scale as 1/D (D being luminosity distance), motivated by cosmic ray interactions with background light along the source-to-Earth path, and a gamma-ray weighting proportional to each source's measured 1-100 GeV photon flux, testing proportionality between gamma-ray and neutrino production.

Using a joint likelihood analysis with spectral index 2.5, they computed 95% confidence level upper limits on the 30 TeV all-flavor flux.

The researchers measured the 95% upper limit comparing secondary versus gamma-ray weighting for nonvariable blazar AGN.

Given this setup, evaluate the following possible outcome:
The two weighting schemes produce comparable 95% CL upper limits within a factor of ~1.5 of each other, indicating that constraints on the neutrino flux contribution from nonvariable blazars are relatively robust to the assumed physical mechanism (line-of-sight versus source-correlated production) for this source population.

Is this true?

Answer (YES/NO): NO